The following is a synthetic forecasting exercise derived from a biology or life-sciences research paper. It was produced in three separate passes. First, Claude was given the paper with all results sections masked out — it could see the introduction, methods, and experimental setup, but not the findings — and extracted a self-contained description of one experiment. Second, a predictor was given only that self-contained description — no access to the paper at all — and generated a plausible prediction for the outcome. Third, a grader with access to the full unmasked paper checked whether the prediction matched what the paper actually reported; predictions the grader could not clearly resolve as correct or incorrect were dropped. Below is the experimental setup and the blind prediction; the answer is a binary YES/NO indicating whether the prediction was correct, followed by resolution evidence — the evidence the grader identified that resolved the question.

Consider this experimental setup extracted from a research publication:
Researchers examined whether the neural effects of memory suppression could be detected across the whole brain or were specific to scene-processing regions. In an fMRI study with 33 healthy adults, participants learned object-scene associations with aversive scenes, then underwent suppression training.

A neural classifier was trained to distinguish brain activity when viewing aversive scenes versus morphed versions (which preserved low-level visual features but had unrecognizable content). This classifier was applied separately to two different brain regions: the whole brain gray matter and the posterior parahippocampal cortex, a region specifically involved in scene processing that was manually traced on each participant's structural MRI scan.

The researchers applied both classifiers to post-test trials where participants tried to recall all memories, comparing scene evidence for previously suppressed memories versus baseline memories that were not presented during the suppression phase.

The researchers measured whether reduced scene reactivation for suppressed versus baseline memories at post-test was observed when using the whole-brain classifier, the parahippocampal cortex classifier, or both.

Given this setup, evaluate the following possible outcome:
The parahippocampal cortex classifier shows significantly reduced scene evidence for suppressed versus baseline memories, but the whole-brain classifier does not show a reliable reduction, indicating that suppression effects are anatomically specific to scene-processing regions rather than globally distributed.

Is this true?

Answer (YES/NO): NO